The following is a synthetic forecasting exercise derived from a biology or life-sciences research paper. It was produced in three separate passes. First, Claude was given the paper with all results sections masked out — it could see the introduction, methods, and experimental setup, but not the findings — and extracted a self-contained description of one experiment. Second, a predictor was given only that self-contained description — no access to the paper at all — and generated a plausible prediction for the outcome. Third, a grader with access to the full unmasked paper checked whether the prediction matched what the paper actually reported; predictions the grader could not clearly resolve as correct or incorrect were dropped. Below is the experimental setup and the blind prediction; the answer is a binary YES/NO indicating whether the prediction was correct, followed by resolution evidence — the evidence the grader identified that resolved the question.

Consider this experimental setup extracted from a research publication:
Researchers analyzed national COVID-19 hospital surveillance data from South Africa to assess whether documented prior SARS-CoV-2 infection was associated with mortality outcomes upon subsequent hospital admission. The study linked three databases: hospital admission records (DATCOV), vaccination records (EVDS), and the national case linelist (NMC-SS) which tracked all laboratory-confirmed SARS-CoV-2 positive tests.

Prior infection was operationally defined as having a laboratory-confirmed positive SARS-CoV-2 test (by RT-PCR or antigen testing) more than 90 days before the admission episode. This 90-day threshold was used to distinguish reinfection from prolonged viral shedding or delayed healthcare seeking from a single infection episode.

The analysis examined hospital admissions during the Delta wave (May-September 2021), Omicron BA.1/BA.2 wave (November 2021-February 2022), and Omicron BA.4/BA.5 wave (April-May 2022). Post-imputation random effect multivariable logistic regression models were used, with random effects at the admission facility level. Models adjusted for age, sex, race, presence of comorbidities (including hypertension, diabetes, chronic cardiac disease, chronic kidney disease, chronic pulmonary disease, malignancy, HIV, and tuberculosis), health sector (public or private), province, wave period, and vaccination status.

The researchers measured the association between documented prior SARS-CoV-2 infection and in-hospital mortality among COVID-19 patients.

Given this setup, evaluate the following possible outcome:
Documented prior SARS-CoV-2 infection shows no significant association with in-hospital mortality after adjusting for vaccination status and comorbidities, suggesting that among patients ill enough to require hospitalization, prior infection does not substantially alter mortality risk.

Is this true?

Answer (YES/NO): NO